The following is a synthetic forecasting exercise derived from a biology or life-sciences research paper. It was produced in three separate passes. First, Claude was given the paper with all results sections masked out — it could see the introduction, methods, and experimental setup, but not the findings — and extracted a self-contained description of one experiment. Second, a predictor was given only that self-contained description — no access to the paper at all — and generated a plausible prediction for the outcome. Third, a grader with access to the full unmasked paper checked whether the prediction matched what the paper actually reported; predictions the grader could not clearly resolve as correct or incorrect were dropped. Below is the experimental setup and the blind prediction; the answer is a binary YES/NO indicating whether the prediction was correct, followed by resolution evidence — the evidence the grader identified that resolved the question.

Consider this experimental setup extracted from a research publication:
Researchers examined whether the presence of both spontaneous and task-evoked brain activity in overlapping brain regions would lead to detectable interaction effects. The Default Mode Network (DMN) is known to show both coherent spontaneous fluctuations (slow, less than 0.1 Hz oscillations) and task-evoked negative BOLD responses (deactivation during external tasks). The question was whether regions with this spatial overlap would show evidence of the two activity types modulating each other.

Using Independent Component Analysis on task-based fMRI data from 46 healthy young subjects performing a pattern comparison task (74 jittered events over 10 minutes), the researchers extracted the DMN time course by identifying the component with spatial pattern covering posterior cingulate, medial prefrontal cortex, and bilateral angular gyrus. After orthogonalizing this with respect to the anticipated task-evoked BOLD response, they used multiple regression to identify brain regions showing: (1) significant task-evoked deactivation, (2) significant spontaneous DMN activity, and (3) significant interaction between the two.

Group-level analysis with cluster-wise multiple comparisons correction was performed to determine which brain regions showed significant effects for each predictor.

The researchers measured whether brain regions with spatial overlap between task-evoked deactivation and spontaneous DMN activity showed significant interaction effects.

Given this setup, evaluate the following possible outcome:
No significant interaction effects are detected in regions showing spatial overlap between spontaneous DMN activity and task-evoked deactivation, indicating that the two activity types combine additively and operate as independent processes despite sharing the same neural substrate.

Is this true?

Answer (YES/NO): YES